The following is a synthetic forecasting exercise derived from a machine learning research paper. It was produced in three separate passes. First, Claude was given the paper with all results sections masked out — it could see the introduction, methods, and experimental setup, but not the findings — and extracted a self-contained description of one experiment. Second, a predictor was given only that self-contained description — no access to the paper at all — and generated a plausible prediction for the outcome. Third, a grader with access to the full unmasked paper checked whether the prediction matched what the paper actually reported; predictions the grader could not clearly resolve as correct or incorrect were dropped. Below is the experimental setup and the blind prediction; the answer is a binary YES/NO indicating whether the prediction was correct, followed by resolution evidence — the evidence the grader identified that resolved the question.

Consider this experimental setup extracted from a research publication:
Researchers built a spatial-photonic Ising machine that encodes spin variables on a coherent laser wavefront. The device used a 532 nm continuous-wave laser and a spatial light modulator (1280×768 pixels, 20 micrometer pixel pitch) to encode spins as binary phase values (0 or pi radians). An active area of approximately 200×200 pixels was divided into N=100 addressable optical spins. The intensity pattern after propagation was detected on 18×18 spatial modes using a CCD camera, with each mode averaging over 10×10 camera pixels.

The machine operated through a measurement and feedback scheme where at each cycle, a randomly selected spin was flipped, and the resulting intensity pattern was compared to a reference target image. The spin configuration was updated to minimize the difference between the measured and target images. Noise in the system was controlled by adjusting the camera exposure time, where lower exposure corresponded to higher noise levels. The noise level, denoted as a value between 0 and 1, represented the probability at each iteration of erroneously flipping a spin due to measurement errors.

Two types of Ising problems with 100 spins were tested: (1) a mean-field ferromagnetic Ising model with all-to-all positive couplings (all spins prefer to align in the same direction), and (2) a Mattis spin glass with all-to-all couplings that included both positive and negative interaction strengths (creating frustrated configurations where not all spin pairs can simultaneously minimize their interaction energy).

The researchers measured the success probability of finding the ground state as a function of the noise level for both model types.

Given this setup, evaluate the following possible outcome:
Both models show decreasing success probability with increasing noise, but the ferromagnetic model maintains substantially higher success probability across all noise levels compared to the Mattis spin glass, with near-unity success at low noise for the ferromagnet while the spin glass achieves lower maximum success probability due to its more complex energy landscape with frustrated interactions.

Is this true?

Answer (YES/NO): NO